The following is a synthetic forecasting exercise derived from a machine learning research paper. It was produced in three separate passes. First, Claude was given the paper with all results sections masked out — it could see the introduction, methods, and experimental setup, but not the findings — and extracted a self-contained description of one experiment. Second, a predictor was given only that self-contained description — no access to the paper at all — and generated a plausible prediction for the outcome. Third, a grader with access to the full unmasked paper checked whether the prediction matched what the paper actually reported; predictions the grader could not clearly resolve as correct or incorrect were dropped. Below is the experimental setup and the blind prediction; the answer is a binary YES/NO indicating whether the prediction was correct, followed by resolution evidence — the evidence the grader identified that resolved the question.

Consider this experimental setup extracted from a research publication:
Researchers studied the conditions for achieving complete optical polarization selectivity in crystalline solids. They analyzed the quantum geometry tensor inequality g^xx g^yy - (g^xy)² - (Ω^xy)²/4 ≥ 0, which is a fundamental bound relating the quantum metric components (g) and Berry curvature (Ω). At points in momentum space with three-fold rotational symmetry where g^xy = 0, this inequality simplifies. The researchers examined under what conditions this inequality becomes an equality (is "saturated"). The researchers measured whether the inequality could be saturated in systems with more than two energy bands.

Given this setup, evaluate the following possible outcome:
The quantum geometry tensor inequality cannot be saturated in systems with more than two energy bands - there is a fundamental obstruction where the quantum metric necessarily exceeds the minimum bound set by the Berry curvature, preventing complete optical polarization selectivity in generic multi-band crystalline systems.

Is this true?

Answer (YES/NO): YES